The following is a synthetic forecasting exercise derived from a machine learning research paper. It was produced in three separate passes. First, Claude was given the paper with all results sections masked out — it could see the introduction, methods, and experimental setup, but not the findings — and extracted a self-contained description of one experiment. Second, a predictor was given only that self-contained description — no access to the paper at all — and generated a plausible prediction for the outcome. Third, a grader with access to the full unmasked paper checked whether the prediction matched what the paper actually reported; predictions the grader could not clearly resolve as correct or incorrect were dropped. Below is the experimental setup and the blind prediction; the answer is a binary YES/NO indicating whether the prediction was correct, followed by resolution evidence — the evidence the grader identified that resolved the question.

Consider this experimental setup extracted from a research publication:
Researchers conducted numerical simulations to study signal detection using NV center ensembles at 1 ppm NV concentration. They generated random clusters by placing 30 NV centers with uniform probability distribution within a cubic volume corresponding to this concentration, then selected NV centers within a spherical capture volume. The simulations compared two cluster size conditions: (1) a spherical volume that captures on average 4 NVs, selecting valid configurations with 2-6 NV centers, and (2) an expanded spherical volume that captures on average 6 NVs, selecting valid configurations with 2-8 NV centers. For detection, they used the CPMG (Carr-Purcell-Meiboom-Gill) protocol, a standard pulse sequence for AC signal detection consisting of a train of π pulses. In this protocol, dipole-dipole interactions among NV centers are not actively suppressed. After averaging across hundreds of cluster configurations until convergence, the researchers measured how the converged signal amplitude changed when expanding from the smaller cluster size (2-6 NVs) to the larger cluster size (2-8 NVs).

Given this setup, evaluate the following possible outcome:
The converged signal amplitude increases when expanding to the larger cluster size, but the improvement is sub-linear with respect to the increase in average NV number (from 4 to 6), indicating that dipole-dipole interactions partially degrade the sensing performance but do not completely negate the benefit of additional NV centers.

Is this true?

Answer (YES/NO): NO